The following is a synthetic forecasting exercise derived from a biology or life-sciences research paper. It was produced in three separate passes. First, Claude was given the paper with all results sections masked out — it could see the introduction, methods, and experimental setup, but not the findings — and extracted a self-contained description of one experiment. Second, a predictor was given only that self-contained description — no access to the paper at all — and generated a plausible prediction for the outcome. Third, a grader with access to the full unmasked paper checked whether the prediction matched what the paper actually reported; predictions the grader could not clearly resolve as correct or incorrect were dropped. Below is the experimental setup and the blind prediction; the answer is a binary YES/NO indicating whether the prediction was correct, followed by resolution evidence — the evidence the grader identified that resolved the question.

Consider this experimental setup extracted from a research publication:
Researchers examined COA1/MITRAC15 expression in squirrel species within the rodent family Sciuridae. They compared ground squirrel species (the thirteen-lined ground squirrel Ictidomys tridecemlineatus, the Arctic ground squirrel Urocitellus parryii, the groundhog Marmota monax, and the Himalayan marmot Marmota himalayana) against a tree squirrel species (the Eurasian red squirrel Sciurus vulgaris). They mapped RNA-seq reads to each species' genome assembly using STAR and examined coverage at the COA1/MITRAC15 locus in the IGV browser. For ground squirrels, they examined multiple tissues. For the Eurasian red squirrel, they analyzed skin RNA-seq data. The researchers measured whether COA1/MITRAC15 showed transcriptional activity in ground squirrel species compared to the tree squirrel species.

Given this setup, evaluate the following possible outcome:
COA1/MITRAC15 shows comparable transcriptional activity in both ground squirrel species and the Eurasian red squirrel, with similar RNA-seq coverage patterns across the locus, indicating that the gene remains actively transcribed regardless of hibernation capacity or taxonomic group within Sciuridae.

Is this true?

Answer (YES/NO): NO